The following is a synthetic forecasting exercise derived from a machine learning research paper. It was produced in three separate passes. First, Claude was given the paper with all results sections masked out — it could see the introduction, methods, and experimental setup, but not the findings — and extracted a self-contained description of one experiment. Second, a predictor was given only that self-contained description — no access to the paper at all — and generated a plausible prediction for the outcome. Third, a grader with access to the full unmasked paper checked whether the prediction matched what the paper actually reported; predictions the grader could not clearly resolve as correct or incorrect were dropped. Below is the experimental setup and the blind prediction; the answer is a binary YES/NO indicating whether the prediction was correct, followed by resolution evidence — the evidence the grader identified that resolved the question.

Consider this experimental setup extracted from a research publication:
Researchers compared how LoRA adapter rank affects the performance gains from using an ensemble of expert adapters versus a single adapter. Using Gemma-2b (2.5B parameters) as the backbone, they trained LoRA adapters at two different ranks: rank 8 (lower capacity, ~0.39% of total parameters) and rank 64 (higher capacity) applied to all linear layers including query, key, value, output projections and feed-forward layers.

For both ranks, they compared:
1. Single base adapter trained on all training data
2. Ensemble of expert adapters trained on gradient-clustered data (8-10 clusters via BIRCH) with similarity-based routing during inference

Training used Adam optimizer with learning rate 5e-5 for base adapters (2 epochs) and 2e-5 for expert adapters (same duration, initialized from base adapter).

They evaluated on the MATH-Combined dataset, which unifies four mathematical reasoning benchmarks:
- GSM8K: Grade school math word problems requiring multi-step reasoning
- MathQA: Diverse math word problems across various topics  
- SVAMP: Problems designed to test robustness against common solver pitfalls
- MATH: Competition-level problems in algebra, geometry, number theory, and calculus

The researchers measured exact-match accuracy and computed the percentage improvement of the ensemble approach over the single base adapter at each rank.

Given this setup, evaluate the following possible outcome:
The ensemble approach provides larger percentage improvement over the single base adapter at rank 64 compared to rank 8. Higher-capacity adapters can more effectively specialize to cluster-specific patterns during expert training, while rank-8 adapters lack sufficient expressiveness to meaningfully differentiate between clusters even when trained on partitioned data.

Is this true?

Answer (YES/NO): NO